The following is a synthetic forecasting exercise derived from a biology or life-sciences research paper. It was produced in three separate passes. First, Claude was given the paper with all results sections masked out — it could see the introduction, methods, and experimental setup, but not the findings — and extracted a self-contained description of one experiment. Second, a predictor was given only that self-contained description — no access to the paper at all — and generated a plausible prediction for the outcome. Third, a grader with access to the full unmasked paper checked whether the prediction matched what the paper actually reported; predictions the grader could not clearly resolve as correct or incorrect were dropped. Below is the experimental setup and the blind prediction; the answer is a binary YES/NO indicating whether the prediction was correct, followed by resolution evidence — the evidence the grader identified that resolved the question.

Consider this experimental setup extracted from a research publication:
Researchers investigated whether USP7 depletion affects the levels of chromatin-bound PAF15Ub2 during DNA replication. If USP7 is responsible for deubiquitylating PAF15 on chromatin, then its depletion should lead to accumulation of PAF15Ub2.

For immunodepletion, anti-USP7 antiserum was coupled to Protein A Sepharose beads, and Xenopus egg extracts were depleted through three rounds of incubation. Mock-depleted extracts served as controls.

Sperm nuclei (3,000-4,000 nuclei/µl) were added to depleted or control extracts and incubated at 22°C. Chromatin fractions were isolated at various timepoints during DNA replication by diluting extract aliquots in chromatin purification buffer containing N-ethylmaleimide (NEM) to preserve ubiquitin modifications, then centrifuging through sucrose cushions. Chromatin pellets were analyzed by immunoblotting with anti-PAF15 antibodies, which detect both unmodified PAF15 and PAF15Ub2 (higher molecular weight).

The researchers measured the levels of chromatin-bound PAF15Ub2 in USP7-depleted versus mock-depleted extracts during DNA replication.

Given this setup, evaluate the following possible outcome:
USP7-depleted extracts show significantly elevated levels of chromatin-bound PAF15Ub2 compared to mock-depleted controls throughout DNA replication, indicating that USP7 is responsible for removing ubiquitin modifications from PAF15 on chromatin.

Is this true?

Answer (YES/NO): YES